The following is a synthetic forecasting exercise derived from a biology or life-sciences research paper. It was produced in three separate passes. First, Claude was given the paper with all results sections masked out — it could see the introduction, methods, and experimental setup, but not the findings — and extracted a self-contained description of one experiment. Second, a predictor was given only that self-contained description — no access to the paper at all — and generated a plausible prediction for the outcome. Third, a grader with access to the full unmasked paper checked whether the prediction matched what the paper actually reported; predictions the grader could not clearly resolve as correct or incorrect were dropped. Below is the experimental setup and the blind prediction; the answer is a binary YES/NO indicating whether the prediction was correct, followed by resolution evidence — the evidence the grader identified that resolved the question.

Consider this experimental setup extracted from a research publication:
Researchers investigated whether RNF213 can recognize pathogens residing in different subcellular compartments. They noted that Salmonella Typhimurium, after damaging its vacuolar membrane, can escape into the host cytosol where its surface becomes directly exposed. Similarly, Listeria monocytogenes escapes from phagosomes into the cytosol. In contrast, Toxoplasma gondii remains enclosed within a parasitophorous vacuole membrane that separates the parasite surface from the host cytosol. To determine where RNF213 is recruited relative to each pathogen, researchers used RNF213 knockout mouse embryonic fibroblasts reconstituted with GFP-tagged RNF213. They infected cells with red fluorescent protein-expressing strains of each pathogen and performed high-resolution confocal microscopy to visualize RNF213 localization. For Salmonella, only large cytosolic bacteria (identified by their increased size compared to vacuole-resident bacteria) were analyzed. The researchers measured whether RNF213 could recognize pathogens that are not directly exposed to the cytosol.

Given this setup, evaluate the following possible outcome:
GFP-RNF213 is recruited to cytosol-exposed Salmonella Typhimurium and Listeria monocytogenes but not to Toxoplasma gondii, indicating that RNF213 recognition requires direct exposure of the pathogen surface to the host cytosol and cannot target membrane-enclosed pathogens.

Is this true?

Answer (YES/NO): NO